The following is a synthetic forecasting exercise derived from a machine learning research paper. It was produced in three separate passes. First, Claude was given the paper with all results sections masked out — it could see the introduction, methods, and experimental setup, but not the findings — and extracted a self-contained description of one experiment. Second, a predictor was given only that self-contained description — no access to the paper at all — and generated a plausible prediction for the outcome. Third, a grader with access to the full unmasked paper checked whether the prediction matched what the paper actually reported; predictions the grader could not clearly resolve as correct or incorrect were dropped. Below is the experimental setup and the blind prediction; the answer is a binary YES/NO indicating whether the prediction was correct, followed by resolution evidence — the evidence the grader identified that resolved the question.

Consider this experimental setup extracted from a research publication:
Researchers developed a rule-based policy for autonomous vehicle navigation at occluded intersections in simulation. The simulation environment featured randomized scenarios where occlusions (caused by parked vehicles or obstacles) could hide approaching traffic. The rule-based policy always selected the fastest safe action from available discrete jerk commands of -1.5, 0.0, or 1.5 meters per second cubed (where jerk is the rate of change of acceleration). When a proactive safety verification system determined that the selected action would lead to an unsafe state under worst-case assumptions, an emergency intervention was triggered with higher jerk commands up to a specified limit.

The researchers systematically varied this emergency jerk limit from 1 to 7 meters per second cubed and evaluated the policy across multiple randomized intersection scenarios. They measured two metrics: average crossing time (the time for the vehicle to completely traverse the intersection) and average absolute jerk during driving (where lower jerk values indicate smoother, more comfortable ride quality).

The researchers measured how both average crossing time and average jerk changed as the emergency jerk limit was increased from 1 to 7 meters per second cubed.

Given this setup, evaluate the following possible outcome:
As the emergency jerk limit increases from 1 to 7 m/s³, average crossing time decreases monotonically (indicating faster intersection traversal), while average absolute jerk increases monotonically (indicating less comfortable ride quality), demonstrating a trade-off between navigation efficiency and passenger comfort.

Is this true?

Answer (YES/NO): NO